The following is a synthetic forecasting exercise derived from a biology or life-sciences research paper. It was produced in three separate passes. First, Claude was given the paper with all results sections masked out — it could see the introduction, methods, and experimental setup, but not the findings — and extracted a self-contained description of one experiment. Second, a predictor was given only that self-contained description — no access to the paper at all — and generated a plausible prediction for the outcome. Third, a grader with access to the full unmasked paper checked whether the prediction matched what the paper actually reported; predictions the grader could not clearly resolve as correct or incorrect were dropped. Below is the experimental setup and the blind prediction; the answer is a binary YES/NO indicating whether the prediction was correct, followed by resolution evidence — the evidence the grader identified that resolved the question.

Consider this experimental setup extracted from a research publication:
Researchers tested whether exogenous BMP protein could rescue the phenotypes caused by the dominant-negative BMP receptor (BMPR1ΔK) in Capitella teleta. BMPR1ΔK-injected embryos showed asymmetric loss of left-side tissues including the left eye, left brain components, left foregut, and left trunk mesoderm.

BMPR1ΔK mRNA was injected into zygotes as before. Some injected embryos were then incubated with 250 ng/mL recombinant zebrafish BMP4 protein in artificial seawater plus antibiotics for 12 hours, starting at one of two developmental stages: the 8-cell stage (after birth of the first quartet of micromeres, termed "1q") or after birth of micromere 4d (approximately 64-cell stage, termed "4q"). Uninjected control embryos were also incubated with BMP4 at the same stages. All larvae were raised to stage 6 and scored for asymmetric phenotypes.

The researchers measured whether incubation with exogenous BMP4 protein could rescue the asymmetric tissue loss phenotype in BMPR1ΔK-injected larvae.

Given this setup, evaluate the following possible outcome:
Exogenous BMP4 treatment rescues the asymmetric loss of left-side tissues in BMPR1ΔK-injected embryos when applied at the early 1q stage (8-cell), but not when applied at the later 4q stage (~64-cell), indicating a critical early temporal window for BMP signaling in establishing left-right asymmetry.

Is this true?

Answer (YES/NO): NO